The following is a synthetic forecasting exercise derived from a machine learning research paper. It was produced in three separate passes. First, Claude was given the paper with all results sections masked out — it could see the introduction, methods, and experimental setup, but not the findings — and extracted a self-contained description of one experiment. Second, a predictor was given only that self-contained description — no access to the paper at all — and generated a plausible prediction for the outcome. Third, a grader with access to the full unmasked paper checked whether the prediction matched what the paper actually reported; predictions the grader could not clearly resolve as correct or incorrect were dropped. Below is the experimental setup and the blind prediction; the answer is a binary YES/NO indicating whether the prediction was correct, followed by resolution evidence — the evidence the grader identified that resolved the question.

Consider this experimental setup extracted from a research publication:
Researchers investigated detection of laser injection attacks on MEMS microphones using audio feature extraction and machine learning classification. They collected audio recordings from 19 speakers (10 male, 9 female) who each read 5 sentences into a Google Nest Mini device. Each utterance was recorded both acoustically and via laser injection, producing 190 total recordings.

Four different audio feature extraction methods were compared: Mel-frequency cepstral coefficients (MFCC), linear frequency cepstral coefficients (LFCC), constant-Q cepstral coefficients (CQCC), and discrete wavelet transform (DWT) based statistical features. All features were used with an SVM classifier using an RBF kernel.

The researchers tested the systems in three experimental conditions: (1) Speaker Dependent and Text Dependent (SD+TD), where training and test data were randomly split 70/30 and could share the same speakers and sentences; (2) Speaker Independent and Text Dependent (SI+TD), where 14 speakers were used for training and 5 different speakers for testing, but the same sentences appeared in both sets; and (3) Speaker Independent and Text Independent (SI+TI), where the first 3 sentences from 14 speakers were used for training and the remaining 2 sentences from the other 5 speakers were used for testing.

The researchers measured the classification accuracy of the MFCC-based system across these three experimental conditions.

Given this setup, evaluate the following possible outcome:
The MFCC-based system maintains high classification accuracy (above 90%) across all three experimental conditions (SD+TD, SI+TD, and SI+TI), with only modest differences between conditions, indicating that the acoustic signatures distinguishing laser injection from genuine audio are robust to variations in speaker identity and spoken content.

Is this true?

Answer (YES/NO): YES